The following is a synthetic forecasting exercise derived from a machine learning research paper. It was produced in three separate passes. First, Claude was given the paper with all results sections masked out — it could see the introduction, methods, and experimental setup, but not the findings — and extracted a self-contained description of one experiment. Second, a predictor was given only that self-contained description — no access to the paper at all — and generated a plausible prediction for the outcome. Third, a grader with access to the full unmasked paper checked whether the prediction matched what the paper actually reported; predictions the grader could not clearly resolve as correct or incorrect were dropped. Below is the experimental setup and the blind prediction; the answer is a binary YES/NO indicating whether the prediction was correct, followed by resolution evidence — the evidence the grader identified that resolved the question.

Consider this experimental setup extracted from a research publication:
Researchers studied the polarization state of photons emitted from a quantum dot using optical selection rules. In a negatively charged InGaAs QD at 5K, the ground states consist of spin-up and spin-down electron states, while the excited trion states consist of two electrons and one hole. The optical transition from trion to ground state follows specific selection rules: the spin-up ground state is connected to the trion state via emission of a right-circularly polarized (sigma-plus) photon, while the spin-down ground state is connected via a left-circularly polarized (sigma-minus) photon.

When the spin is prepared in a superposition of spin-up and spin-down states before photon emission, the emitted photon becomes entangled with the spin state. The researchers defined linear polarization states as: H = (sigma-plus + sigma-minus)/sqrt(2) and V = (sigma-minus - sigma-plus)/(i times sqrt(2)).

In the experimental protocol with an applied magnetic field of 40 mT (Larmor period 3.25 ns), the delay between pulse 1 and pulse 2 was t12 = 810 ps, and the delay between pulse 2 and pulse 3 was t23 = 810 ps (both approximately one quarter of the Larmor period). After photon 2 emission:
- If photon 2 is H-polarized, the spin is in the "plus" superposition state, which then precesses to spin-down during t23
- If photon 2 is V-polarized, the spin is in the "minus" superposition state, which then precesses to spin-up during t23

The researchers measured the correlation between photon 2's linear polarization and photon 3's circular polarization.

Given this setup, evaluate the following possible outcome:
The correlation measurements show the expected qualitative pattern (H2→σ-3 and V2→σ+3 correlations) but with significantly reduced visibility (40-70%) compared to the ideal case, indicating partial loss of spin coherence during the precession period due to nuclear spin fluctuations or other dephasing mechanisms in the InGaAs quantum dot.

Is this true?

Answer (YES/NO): NO